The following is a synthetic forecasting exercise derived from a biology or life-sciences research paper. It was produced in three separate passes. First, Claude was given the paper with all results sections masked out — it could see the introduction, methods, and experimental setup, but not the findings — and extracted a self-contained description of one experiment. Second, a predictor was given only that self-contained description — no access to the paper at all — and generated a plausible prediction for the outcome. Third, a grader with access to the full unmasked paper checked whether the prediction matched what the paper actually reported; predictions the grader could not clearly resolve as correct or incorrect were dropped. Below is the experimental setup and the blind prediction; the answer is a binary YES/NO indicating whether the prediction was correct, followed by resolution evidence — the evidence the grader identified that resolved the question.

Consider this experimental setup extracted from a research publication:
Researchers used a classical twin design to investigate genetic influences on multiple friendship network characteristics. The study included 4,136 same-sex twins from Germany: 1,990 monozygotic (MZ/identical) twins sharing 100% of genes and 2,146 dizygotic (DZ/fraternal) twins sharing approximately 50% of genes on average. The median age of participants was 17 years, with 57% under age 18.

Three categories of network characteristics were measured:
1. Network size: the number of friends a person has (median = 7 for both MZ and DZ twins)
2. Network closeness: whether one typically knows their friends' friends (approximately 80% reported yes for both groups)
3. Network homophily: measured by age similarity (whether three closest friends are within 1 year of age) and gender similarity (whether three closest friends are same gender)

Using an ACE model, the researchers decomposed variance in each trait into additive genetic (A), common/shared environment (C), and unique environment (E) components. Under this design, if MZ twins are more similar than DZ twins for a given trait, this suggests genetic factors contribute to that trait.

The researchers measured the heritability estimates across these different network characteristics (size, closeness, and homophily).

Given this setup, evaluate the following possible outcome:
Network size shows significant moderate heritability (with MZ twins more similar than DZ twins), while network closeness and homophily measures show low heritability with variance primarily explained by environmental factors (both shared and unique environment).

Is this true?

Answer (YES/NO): NO